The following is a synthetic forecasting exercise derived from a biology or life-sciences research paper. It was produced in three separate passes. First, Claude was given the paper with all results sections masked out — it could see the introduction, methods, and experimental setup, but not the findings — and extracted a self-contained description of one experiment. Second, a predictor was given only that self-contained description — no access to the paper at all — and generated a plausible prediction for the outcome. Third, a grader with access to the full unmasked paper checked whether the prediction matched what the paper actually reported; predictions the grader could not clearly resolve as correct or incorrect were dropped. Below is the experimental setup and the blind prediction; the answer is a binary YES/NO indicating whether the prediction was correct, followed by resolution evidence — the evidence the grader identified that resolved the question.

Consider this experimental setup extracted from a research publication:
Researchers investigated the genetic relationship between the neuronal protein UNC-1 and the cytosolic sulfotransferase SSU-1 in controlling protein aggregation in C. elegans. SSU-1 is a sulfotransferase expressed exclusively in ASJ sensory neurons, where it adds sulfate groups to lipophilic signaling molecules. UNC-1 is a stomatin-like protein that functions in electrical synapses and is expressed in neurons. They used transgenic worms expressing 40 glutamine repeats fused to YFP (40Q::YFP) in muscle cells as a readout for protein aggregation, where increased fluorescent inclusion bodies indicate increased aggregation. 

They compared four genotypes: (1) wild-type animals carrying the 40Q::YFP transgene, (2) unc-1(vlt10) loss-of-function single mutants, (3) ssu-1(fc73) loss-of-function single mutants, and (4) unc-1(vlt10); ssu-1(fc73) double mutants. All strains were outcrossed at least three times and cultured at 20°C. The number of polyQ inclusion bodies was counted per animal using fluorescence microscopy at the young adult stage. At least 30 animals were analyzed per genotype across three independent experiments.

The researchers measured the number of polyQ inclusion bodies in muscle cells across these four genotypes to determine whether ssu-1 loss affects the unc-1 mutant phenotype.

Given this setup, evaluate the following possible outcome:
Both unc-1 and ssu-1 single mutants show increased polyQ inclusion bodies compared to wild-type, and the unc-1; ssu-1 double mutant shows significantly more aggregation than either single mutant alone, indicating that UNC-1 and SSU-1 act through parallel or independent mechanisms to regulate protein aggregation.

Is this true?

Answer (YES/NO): NO